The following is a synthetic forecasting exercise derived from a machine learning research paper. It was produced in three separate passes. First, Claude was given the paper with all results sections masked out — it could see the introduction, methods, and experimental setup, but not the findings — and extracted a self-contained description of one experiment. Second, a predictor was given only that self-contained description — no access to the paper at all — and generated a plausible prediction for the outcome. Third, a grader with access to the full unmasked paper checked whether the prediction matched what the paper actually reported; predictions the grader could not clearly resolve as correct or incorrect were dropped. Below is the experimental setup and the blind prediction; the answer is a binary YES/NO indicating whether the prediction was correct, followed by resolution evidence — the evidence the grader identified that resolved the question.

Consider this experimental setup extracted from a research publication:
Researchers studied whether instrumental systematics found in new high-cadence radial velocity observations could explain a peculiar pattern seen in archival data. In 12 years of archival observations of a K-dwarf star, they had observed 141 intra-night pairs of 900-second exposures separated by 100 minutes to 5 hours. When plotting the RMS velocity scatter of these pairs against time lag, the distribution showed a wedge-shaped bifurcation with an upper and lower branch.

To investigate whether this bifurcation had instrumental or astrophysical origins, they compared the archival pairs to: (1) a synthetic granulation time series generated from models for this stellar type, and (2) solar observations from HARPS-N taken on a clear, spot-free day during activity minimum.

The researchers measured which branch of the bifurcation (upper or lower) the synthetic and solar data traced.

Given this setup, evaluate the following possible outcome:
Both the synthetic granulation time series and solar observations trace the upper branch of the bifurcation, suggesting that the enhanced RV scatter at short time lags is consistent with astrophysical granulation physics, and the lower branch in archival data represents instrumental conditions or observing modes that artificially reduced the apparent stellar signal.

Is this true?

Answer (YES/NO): NO